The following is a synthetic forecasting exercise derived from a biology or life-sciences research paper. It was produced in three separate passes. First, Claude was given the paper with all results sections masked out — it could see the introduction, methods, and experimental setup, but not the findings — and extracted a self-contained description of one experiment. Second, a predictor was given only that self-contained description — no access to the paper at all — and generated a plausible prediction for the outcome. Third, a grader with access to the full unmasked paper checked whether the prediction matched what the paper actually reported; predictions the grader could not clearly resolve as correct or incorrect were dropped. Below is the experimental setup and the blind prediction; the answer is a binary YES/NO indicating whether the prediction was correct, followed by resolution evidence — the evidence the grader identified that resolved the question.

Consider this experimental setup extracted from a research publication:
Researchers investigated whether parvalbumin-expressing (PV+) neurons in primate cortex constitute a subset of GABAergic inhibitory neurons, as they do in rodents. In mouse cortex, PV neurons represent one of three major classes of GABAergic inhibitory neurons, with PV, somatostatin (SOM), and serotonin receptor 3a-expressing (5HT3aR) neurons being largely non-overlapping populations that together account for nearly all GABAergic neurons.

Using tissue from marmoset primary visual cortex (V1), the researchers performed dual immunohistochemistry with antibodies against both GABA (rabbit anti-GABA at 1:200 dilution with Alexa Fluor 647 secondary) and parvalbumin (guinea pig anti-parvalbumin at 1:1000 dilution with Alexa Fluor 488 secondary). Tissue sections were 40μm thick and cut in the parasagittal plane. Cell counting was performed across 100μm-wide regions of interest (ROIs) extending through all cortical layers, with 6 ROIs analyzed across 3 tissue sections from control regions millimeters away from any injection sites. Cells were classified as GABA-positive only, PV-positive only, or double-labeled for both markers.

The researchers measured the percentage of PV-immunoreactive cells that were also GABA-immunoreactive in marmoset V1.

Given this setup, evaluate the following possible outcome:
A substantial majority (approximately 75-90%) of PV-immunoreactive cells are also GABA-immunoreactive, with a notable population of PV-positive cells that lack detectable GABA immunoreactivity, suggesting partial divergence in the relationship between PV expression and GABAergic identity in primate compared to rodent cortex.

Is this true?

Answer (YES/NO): NO